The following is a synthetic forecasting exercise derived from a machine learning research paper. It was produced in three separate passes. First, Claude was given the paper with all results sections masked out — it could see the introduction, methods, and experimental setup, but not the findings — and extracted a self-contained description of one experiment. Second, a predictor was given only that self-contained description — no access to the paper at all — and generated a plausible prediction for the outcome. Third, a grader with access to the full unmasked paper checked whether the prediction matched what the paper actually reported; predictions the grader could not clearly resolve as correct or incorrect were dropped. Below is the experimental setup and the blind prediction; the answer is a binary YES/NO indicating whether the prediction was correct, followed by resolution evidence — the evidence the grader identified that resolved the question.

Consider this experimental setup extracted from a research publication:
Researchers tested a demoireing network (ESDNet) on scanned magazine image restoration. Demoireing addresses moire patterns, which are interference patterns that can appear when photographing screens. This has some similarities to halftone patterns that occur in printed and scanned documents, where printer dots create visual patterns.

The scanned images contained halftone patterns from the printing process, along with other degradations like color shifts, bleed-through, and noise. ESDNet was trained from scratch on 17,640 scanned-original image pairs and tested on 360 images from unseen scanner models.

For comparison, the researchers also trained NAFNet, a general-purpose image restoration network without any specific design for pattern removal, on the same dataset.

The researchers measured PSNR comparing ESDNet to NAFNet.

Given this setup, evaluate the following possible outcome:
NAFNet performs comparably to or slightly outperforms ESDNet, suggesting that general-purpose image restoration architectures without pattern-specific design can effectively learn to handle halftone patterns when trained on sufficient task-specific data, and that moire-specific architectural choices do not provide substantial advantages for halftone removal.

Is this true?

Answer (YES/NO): NO